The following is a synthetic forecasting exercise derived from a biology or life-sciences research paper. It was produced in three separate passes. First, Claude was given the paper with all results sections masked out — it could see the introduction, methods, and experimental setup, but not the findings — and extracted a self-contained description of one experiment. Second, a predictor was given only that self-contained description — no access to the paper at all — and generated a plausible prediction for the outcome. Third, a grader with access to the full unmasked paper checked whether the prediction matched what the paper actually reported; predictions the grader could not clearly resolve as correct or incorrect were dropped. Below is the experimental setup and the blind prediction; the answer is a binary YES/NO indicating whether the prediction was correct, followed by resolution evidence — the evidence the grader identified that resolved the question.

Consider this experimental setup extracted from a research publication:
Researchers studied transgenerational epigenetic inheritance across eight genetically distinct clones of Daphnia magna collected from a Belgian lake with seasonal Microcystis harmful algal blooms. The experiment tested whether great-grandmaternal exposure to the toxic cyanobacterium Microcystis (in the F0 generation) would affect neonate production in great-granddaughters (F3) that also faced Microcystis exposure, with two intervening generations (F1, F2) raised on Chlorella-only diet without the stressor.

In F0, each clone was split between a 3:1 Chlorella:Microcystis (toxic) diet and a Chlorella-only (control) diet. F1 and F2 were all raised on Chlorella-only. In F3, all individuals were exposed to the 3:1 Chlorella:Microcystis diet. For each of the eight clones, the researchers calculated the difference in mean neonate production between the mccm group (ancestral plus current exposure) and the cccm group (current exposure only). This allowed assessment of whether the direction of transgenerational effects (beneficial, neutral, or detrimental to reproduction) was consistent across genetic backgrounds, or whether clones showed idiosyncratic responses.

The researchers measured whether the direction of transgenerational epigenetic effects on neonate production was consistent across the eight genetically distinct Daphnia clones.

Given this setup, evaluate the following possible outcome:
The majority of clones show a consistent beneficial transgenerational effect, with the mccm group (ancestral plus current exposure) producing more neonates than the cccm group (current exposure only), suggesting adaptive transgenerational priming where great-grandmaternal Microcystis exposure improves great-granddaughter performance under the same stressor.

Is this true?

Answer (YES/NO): NO